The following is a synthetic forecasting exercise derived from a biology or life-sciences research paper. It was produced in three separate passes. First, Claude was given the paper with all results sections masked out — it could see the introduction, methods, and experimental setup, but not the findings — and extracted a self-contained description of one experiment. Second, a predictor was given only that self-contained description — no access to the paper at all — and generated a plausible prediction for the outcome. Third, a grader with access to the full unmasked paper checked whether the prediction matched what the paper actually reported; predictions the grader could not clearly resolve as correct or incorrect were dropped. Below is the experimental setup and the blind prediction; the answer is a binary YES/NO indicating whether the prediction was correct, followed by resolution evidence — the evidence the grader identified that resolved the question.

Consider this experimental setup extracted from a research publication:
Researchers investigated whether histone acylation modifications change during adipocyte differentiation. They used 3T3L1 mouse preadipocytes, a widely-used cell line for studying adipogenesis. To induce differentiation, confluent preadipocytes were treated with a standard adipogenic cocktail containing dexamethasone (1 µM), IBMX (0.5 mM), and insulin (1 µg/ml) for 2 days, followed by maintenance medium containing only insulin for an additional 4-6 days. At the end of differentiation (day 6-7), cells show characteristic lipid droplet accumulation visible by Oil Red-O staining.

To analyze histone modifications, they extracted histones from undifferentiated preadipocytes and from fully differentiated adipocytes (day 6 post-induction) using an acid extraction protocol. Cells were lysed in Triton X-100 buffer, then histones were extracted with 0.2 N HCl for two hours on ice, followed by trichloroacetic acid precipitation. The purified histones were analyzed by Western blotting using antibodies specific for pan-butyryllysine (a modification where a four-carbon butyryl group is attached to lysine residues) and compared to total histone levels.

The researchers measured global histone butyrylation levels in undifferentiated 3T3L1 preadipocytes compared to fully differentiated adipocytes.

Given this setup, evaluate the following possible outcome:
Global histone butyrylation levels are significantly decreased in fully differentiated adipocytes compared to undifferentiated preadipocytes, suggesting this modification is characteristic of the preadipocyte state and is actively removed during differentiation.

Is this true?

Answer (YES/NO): NO